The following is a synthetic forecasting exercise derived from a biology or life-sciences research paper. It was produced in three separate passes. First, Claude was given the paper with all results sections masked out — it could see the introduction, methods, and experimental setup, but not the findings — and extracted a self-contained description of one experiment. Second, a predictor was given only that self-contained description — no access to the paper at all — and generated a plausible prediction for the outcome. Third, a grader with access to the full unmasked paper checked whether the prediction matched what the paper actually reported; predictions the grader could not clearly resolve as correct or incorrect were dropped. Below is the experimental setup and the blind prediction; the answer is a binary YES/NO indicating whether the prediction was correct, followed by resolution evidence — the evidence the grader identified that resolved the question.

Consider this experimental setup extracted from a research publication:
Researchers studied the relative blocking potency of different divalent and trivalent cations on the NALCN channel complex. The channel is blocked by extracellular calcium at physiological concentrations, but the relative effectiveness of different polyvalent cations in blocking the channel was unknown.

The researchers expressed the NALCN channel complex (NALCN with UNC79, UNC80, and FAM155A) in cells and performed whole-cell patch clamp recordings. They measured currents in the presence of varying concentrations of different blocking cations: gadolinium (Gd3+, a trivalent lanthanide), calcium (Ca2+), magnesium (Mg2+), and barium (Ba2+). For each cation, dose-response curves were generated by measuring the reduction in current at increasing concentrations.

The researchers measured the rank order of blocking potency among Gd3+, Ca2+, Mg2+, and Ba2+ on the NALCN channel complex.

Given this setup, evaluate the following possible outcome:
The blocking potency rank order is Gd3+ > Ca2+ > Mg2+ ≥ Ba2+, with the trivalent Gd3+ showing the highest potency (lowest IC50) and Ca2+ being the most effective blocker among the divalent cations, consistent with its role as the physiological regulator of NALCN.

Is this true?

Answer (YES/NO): YES